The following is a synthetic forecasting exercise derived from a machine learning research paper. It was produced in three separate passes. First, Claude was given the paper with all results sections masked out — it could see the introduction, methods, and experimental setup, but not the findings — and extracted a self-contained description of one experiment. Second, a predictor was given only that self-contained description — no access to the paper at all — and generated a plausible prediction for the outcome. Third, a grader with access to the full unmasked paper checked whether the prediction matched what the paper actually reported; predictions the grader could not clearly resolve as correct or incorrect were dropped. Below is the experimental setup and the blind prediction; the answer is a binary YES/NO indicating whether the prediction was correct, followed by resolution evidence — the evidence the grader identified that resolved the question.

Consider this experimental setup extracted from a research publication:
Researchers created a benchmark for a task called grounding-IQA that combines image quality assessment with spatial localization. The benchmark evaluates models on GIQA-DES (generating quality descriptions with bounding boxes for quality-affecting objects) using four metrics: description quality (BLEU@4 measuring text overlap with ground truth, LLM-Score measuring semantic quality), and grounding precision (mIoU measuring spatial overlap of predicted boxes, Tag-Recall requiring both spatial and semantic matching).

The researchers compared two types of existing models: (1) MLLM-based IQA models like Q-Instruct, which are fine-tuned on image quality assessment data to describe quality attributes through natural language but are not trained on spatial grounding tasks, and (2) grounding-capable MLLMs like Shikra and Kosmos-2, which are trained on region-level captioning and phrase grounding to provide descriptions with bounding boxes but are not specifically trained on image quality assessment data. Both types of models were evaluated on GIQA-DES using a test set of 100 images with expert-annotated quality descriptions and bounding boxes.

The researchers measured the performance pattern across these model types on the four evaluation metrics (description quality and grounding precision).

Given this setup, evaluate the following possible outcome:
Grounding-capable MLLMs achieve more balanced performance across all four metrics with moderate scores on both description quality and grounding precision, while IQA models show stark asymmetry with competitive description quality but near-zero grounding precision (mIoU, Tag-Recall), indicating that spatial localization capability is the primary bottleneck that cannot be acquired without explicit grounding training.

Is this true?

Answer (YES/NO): NO